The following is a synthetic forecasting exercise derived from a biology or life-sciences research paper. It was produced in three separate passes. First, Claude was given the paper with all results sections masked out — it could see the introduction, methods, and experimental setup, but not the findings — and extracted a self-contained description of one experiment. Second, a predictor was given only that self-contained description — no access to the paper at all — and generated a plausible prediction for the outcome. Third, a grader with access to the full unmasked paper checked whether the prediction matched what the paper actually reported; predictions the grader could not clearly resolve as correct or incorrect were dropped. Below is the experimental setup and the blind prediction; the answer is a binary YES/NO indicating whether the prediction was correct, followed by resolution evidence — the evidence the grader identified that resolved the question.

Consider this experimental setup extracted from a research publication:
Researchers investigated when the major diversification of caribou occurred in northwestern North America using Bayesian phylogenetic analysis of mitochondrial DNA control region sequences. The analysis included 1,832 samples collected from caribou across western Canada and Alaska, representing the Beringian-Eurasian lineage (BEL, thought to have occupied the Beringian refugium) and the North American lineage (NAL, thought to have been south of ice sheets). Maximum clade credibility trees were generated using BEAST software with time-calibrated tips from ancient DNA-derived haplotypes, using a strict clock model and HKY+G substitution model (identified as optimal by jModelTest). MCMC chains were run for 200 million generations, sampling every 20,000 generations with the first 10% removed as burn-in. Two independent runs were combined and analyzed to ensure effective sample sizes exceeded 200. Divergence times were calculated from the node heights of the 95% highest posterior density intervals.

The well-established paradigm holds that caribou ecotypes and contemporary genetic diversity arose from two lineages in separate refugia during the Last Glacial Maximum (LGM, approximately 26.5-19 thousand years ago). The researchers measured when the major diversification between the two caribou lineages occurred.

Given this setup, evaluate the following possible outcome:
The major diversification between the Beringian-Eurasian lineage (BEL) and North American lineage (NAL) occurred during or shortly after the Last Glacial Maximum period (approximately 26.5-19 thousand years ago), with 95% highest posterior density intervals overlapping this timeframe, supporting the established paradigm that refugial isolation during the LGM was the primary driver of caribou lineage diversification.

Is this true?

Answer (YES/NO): NO